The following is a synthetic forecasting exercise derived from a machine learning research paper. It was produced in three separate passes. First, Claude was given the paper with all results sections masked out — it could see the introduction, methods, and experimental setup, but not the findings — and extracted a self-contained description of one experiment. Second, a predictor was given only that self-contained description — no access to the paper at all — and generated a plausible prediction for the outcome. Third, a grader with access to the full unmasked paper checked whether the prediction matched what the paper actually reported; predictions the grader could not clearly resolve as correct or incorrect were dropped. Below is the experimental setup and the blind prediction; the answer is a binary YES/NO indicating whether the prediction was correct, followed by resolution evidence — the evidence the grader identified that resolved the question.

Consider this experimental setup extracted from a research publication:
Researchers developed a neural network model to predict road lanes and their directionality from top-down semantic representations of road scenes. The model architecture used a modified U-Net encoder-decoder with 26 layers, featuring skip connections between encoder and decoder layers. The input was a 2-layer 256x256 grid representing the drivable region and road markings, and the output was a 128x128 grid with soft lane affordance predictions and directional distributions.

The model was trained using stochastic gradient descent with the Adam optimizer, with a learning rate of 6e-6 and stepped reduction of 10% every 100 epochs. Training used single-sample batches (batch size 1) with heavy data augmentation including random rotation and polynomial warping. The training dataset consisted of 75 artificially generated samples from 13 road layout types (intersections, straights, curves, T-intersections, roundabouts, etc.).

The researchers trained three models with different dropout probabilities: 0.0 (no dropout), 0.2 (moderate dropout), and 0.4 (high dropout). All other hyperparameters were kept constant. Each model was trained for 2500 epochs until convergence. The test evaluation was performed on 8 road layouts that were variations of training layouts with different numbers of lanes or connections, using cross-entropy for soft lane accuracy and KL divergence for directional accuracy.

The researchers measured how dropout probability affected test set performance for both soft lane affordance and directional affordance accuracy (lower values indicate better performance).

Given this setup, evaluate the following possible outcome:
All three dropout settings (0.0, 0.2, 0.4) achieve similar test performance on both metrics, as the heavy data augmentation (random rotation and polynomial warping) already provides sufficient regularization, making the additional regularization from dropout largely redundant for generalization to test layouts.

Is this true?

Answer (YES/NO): NO